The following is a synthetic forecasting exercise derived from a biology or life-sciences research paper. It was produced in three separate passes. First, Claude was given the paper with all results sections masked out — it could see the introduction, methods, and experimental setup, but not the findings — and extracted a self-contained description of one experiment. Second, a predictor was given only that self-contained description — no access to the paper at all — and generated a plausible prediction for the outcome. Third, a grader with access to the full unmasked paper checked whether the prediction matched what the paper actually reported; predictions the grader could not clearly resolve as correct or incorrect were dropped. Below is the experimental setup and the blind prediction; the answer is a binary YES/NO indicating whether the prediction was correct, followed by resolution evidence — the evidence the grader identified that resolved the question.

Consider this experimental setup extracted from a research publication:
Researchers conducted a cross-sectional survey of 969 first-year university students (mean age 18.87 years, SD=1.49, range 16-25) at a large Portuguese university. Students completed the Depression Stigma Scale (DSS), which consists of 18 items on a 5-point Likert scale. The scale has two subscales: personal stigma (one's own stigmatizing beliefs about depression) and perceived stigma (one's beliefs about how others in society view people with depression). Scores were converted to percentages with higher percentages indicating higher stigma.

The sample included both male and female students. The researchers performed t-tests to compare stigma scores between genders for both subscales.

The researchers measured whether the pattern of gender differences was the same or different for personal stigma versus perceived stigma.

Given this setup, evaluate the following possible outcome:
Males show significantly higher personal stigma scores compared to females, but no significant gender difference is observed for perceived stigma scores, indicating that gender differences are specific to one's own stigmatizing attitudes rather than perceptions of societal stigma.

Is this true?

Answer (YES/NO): NO